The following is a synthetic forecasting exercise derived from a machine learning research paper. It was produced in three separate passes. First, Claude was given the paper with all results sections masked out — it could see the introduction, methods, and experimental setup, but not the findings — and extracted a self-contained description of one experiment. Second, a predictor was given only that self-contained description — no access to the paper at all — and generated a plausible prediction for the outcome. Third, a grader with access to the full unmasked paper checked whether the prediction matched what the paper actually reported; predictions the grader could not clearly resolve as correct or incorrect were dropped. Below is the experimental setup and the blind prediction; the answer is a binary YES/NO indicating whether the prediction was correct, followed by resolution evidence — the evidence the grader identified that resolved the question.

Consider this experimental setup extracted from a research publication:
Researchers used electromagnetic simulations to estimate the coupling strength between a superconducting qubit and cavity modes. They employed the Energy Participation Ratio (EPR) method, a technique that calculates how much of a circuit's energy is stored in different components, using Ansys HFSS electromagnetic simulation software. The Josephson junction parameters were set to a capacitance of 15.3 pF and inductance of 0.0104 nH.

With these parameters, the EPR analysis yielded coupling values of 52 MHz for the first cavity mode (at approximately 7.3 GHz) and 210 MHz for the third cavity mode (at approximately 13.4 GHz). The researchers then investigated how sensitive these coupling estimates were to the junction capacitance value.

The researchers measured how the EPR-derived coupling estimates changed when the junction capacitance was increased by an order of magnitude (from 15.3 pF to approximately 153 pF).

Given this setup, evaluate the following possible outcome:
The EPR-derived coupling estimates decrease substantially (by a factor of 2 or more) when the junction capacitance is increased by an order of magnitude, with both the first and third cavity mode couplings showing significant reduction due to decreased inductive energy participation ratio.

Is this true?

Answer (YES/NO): YES